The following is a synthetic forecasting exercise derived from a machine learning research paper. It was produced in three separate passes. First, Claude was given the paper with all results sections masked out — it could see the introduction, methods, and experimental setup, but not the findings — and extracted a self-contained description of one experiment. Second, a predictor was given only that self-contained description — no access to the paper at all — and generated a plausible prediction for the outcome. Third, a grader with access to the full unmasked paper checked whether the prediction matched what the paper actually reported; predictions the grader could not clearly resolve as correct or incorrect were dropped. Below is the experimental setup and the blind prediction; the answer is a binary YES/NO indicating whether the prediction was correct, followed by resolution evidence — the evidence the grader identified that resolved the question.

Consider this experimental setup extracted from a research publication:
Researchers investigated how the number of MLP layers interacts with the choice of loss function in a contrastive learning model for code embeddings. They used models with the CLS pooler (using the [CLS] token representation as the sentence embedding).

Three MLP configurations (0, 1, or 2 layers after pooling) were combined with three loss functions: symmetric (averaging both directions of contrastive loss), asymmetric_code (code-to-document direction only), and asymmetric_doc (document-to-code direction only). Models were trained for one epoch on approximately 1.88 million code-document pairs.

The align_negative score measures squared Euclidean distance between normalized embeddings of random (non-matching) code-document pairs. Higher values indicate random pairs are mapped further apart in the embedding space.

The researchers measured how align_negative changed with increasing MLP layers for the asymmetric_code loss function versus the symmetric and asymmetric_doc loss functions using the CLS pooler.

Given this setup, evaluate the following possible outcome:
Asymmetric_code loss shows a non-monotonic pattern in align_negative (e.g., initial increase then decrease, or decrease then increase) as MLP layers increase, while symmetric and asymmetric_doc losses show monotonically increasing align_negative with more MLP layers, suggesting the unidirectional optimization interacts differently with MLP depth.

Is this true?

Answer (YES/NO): NO